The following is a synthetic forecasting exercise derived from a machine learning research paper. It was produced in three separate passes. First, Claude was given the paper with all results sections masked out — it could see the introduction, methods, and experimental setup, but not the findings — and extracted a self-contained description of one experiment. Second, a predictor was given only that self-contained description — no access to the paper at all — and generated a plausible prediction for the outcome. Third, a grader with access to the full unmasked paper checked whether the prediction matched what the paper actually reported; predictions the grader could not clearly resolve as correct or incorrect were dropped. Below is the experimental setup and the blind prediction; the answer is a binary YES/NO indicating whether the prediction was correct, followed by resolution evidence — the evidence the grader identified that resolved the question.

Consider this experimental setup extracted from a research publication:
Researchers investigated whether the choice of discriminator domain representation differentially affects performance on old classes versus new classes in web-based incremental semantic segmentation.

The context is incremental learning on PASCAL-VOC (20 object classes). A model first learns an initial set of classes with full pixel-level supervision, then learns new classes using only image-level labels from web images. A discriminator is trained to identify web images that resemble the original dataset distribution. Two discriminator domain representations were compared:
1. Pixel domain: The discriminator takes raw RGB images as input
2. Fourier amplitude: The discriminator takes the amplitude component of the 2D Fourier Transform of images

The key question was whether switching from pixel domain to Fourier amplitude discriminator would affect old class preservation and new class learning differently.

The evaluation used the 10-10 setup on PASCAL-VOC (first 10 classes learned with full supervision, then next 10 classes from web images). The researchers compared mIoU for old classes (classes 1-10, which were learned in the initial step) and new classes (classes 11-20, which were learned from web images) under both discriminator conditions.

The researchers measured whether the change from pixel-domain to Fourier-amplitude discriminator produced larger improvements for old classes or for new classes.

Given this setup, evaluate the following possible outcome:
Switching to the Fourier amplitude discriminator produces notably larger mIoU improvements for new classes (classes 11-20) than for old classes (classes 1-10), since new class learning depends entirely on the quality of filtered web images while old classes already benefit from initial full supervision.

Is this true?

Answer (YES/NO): YES